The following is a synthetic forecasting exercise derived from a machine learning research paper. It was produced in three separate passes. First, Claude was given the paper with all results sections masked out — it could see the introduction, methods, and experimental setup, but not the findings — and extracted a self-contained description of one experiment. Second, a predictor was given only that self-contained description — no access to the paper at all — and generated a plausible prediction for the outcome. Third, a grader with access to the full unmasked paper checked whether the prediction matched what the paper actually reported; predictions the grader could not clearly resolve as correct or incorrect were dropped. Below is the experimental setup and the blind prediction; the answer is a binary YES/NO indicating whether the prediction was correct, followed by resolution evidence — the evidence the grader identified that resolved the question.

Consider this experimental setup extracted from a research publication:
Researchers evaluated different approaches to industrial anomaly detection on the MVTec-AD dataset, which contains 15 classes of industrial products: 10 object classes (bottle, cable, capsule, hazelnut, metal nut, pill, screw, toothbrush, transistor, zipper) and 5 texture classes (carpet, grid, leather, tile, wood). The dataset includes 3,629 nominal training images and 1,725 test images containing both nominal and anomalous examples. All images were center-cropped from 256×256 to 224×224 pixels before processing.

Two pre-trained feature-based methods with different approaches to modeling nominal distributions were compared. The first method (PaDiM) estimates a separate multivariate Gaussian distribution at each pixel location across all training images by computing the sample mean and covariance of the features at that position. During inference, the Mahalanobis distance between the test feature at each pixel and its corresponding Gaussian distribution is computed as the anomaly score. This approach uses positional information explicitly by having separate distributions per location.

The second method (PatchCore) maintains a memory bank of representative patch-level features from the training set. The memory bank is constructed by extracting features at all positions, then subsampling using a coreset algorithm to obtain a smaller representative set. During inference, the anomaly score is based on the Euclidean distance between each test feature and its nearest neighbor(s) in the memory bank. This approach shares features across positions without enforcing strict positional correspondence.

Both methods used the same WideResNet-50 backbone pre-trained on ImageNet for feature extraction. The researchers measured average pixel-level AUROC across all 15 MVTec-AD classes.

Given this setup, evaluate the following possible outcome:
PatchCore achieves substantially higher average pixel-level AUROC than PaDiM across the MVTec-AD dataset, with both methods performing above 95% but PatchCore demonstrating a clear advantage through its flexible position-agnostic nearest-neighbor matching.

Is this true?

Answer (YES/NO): NO